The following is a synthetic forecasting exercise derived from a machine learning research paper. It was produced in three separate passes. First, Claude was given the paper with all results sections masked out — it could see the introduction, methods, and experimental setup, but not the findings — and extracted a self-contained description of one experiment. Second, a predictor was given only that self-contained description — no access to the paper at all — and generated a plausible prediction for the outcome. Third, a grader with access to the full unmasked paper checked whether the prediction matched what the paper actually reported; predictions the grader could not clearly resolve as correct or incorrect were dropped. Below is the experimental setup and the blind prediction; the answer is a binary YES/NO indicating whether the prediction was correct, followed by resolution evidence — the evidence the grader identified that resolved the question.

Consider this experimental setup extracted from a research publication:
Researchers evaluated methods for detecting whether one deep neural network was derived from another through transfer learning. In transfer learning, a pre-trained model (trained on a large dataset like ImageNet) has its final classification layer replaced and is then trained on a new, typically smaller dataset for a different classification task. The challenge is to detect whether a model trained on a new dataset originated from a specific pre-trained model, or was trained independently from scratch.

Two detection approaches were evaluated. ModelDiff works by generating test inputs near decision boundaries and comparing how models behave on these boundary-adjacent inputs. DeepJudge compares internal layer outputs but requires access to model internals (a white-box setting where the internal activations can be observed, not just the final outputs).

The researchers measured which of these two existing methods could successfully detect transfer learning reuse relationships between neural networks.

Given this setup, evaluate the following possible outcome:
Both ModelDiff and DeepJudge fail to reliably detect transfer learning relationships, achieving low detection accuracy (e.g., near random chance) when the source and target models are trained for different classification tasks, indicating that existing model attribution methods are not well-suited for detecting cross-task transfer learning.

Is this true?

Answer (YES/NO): NO